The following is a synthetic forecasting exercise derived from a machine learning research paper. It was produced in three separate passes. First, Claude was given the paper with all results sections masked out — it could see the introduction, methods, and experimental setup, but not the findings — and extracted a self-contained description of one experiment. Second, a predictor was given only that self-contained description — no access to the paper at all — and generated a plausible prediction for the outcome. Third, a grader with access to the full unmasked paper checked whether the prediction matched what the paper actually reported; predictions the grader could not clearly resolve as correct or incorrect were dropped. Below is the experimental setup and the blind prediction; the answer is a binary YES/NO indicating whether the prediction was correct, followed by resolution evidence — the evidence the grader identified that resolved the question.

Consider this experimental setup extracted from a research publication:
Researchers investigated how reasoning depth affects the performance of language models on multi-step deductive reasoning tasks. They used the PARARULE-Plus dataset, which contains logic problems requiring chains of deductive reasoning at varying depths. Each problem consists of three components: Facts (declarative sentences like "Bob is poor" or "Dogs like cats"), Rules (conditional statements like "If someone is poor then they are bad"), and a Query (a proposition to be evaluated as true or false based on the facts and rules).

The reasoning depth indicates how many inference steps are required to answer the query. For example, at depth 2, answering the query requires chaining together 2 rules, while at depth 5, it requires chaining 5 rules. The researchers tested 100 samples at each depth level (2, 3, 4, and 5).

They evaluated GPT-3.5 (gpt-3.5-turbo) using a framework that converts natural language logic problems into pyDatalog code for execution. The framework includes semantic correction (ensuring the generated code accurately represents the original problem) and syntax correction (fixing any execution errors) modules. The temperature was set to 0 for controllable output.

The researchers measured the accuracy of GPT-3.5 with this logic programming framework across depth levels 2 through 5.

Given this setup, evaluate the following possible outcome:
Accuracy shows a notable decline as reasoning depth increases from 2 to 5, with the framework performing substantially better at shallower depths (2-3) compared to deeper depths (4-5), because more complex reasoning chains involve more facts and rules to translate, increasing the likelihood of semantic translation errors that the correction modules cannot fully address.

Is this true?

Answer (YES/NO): NO